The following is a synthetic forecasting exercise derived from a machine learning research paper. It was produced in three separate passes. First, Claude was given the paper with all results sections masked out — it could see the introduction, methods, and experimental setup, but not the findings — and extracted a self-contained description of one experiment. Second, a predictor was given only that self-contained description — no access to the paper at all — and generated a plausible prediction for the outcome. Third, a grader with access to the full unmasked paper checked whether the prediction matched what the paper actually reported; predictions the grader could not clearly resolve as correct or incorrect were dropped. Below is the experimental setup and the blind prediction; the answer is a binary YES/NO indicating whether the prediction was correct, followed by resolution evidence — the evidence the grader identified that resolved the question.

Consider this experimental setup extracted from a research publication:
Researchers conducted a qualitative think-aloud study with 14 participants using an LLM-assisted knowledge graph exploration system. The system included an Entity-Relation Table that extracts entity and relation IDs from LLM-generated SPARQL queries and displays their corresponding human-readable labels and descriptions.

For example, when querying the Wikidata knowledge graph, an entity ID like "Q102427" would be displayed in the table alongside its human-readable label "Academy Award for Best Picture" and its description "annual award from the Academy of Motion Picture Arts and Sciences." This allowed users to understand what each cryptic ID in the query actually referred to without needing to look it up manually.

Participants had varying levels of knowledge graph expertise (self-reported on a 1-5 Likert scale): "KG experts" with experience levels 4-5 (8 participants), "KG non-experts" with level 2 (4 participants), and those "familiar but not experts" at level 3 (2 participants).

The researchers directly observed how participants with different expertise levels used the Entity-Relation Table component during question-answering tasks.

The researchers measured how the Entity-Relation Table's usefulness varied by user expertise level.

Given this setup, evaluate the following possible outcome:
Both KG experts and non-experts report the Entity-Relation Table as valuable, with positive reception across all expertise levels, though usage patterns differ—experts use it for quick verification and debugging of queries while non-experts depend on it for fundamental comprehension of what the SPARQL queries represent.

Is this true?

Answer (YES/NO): NO